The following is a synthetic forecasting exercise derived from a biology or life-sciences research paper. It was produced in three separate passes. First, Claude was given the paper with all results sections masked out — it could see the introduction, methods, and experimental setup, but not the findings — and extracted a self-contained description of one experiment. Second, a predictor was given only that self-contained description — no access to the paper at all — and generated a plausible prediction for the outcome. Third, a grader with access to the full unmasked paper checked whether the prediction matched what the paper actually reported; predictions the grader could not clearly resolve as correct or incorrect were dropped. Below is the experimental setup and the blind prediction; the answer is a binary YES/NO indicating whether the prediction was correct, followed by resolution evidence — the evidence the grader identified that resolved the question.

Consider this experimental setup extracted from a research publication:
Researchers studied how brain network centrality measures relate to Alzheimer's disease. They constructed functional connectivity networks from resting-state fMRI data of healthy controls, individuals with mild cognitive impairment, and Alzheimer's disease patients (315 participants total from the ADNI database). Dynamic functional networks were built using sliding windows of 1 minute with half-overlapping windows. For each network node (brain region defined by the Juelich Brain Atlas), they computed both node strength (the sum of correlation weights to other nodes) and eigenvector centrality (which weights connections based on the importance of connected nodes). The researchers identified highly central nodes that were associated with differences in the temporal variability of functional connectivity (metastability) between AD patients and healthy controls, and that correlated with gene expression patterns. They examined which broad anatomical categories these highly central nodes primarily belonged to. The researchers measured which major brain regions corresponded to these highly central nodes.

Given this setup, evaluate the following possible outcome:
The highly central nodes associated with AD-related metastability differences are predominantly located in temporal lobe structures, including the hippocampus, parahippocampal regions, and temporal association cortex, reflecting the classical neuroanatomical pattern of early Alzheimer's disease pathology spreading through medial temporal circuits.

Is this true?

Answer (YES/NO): NO